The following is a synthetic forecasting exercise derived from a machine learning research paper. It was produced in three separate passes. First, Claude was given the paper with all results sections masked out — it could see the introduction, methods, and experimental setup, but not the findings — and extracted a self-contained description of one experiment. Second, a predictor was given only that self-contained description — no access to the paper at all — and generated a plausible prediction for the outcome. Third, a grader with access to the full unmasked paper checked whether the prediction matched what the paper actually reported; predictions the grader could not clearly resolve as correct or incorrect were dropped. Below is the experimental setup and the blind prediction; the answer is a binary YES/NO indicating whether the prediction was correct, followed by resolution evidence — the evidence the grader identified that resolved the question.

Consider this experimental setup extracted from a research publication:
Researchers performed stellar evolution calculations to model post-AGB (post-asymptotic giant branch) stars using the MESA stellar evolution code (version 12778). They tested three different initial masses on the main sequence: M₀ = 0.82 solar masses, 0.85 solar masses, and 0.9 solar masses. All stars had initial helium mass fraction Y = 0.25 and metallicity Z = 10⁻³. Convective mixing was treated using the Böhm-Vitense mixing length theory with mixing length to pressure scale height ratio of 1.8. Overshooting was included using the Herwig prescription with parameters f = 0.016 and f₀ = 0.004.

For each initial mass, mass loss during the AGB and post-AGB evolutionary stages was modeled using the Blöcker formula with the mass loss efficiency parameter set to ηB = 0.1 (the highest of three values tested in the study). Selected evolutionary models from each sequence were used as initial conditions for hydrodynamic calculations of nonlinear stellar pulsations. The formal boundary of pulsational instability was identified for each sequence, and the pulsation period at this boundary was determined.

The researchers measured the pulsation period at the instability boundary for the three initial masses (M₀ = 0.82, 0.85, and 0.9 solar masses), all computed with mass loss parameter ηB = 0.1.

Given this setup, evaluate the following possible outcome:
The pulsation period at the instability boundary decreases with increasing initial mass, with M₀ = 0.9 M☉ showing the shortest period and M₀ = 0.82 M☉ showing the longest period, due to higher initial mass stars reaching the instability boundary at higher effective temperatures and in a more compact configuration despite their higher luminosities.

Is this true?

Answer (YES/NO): NO